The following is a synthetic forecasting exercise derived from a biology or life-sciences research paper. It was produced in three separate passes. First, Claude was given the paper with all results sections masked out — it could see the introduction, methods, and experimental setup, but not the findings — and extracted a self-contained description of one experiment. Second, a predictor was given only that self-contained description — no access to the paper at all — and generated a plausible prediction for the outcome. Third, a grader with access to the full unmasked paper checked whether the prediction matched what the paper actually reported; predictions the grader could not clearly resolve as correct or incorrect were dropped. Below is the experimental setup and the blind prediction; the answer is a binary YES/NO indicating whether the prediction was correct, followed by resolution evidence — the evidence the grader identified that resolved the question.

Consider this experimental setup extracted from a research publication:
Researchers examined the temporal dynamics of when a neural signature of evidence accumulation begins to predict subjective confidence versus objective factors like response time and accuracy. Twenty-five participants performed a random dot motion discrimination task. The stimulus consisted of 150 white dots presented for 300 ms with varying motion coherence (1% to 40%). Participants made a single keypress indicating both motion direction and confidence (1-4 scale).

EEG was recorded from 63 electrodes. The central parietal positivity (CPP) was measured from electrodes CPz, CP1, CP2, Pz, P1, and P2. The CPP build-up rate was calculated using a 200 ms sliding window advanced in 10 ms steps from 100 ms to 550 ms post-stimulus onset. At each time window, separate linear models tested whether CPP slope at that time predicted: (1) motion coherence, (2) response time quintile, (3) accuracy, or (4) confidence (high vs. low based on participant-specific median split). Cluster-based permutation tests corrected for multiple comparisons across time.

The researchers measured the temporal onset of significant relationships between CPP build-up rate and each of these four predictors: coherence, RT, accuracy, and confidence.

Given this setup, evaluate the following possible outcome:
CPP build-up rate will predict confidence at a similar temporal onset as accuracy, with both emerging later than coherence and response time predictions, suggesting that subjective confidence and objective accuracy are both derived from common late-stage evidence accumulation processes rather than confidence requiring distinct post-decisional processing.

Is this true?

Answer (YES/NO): YES